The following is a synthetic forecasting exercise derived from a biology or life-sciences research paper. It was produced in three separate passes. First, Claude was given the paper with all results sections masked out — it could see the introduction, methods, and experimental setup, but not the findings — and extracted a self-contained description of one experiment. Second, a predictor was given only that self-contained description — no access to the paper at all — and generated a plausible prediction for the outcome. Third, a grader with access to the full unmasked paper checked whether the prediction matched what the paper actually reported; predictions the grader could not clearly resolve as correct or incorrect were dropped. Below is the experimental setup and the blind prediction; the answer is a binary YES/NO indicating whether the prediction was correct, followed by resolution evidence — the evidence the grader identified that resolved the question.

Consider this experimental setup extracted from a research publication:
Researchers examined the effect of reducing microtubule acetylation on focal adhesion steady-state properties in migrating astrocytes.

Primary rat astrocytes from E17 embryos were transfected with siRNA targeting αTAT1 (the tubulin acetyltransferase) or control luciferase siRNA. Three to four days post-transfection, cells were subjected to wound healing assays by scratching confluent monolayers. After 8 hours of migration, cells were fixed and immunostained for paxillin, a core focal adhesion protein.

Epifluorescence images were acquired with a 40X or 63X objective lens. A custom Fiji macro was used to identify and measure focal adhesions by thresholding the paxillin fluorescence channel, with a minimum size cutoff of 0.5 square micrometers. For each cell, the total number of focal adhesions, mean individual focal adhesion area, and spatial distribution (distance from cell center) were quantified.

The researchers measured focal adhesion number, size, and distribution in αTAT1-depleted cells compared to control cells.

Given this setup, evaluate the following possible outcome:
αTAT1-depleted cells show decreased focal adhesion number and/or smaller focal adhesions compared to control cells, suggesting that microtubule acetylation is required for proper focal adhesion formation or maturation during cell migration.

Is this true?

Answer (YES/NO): NO